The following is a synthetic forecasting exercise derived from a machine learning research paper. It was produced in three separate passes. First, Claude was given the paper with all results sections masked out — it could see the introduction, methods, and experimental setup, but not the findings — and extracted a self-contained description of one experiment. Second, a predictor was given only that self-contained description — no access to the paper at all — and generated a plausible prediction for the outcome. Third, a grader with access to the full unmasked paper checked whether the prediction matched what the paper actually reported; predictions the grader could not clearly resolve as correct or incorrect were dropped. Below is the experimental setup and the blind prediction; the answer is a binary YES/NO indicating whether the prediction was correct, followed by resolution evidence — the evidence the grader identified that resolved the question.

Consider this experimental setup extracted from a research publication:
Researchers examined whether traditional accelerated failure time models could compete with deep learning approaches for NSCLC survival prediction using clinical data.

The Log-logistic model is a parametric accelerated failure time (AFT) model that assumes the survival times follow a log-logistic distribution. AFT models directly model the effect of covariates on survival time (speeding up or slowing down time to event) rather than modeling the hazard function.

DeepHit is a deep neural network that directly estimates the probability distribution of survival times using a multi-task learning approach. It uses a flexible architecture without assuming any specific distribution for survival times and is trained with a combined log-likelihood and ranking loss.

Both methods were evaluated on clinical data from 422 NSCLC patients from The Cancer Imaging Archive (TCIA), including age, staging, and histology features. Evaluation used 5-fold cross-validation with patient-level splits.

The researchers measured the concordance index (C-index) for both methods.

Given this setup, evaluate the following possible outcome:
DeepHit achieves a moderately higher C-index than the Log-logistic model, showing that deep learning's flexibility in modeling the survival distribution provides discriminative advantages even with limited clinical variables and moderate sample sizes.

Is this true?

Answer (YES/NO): YES